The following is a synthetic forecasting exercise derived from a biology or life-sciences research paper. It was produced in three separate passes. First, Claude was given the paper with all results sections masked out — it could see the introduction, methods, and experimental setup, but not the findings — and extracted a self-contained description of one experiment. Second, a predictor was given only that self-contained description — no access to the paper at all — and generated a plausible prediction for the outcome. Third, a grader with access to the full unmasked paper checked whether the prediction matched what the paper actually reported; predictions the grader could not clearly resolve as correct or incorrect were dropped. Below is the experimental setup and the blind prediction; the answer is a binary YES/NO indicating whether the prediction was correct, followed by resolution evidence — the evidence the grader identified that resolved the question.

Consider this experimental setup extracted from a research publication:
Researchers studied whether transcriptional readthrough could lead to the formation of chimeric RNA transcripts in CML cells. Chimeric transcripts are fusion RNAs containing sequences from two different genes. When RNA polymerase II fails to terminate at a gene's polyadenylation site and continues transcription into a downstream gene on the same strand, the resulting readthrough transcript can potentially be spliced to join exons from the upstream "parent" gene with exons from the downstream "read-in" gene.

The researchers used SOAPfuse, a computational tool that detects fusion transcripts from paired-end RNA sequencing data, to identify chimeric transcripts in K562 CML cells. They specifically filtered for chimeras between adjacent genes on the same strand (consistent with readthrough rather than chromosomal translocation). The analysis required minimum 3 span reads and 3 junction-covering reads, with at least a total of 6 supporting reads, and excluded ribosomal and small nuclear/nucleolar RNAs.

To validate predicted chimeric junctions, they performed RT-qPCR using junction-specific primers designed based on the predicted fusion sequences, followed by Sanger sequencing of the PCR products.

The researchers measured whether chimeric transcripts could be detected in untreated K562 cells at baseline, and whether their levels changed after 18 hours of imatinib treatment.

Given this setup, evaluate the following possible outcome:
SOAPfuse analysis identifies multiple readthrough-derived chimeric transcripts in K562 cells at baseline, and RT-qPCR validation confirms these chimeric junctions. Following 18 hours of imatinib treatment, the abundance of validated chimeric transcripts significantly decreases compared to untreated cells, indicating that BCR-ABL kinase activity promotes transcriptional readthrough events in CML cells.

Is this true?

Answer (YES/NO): NO